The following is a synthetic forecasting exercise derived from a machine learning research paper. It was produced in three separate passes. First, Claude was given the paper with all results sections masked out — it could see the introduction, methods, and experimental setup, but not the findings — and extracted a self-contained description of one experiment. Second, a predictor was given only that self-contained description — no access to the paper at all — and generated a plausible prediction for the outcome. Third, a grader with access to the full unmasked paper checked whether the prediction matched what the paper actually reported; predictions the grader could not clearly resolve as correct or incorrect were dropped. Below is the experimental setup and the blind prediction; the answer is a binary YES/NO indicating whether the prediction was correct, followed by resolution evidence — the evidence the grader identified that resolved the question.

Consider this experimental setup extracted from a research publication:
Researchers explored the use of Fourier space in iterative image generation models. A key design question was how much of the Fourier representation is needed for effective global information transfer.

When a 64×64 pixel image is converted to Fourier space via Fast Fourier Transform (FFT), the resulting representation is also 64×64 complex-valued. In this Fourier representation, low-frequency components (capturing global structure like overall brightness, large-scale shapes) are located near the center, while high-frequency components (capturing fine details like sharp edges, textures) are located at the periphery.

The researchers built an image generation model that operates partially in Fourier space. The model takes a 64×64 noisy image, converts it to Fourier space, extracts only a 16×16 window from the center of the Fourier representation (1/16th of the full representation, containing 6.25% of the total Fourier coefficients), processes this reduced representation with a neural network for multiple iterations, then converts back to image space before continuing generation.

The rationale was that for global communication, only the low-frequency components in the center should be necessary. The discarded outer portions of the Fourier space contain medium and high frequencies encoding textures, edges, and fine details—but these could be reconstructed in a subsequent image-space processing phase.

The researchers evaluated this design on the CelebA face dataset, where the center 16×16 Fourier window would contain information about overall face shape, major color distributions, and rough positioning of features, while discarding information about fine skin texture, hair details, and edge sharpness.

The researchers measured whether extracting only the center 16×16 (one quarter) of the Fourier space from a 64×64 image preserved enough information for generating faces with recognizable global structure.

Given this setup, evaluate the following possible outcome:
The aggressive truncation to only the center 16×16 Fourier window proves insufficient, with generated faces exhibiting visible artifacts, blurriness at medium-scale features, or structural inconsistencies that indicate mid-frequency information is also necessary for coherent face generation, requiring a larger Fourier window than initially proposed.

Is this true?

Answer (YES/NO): NO